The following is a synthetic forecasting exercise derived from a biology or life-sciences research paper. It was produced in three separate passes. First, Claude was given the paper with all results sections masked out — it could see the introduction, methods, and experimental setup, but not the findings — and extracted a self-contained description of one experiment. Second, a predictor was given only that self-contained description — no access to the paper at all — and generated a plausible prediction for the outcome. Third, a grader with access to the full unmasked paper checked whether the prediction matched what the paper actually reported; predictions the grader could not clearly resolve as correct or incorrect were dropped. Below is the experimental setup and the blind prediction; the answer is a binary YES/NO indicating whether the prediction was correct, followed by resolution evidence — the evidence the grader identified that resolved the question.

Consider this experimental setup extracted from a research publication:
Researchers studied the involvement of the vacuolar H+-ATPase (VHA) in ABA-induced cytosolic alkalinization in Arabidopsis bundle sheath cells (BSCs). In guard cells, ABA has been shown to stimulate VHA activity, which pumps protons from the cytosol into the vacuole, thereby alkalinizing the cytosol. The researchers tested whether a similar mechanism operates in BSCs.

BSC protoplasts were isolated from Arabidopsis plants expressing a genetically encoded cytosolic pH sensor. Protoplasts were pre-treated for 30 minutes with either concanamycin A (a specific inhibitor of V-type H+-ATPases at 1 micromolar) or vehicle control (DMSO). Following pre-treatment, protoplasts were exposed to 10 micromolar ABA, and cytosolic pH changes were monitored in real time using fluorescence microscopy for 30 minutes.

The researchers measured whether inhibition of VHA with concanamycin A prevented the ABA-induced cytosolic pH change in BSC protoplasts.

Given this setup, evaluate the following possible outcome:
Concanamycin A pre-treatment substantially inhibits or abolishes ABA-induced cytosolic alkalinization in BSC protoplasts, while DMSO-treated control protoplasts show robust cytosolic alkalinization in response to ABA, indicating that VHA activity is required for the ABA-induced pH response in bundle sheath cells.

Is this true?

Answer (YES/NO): YES